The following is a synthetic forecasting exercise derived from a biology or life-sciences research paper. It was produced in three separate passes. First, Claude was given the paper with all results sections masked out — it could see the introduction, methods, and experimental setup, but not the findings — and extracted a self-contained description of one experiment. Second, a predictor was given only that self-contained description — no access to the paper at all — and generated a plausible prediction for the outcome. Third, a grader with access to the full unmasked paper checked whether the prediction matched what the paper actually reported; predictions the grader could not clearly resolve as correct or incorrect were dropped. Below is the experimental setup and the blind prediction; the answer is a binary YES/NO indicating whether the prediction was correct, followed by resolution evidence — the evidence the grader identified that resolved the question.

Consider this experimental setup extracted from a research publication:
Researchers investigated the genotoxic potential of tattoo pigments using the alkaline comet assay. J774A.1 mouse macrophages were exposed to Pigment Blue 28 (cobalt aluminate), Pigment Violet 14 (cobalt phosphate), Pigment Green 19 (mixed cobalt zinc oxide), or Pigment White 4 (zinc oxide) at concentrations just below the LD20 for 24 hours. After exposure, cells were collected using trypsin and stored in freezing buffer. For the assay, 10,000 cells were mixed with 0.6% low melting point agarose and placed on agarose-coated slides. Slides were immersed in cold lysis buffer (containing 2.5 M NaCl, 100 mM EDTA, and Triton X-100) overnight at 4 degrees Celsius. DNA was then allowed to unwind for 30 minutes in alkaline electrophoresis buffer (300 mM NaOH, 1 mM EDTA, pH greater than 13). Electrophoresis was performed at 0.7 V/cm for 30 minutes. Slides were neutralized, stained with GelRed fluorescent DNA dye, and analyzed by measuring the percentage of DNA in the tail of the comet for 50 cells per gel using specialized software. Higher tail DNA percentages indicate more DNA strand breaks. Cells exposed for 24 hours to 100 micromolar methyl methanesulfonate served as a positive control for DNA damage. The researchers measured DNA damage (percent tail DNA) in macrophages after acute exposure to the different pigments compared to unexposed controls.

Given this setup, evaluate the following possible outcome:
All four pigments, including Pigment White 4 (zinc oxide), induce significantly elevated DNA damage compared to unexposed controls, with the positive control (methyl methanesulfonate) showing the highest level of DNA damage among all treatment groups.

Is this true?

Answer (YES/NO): NO